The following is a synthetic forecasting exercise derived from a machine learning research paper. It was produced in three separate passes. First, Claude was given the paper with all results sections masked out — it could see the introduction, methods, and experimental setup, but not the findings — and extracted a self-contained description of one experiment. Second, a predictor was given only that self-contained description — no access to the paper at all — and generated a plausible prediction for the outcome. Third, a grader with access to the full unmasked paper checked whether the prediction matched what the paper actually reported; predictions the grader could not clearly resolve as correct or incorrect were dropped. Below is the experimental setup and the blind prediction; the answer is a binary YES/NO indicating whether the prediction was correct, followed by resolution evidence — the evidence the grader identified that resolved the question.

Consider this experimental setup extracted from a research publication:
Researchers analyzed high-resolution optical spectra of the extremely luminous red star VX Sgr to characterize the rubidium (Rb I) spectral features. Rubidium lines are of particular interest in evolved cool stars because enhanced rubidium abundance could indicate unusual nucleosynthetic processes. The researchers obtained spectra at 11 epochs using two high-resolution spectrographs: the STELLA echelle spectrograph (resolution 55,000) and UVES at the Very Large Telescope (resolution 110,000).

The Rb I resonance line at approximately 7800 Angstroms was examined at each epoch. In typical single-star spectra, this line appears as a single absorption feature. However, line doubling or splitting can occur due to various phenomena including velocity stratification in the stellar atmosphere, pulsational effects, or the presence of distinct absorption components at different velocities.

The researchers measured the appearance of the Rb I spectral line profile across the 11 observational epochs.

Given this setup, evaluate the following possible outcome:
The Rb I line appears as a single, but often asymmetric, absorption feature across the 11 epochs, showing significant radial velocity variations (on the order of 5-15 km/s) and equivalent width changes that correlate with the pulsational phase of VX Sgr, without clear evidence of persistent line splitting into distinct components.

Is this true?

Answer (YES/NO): NO